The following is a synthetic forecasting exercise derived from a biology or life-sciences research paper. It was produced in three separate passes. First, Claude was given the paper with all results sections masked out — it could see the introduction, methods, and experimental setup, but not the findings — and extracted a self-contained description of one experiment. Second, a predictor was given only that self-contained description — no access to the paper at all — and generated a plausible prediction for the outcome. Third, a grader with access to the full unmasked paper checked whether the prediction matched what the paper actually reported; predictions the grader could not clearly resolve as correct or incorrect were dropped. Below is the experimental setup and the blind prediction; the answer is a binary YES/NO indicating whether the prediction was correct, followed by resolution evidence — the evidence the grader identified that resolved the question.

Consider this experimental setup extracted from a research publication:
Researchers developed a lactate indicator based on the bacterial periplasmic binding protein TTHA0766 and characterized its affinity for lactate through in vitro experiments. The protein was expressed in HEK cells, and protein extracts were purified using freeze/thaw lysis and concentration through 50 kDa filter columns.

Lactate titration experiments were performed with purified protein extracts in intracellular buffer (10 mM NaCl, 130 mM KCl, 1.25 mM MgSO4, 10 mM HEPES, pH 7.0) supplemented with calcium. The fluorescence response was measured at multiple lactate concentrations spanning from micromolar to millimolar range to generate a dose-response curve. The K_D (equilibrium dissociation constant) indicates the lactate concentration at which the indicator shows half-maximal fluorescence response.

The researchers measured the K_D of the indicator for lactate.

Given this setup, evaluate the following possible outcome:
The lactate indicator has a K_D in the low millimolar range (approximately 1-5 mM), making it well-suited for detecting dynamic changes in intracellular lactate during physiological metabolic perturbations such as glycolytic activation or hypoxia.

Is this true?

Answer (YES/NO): NO